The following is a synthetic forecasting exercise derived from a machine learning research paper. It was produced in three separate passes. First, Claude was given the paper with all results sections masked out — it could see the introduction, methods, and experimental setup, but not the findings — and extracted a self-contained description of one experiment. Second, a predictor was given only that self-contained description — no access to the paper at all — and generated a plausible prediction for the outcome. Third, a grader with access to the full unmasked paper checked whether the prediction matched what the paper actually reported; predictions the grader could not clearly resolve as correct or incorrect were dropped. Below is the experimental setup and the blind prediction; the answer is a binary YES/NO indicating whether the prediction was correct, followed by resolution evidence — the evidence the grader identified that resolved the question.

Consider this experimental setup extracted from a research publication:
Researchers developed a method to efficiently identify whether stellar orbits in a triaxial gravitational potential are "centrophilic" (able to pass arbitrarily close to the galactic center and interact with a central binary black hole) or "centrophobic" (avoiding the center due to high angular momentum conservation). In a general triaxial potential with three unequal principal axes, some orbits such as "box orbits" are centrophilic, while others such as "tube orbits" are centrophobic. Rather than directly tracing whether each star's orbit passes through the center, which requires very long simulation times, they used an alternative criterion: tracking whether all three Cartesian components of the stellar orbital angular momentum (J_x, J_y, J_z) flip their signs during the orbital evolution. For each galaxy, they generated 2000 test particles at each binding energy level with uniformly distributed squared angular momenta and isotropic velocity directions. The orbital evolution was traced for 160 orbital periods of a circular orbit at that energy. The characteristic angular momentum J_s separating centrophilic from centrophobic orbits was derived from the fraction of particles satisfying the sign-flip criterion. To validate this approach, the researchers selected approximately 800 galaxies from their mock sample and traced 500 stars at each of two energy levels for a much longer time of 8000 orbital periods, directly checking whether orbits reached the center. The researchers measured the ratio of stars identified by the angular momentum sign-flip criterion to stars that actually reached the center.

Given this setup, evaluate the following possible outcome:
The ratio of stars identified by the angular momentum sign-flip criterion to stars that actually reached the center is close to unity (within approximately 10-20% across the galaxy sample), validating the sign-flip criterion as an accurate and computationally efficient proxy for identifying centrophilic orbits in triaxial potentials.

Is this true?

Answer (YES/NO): YES